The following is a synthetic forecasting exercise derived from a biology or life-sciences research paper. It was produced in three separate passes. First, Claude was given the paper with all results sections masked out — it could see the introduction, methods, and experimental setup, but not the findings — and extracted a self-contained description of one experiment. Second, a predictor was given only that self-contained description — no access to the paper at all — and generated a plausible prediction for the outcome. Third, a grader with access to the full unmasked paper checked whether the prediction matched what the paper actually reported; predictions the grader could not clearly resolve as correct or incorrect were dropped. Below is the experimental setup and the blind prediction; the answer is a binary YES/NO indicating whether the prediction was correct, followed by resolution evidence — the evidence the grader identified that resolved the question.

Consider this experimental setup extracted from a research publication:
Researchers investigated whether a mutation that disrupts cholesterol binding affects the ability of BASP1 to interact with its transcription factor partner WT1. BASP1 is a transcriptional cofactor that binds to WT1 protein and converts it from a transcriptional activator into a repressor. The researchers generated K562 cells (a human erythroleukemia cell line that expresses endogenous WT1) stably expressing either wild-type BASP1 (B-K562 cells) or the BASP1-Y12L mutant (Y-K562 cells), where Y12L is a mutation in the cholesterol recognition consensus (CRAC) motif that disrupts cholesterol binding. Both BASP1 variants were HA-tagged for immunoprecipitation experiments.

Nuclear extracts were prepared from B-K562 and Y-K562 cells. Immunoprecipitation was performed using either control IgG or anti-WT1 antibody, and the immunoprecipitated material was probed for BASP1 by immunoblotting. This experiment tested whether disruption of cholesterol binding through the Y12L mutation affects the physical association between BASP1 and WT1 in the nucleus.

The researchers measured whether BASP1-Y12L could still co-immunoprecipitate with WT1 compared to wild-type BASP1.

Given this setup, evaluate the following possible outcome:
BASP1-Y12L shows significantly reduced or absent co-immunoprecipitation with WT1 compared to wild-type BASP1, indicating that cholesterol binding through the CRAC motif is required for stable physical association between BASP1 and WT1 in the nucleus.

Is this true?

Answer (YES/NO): NO